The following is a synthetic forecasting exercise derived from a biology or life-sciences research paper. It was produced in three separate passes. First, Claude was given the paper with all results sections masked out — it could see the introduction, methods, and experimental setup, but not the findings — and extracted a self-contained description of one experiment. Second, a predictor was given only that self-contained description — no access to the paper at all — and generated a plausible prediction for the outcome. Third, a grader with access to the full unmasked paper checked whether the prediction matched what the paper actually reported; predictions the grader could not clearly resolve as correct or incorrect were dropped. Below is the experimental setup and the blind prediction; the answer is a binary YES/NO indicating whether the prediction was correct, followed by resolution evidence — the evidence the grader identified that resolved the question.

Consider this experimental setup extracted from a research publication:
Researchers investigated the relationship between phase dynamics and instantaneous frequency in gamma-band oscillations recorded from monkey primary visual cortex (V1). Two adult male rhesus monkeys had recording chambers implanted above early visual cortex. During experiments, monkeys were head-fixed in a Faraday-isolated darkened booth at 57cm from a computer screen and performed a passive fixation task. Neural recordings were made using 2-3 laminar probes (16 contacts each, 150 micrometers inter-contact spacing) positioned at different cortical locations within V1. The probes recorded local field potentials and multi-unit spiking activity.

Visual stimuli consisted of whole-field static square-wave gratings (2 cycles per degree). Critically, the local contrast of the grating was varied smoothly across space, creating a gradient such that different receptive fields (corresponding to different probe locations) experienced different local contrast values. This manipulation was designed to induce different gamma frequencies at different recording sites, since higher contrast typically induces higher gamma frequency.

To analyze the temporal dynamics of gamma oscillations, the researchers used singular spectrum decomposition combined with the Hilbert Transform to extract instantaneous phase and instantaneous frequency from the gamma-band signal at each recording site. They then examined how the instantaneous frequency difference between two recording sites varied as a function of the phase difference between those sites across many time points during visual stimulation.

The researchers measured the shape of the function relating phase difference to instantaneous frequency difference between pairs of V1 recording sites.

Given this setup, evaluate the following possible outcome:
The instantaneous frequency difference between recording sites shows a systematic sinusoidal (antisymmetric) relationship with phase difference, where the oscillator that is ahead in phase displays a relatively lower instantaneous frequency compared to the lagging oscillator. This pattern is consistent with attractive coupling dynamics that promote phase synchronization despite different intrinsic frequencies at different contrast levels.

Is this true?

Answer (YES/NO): YES